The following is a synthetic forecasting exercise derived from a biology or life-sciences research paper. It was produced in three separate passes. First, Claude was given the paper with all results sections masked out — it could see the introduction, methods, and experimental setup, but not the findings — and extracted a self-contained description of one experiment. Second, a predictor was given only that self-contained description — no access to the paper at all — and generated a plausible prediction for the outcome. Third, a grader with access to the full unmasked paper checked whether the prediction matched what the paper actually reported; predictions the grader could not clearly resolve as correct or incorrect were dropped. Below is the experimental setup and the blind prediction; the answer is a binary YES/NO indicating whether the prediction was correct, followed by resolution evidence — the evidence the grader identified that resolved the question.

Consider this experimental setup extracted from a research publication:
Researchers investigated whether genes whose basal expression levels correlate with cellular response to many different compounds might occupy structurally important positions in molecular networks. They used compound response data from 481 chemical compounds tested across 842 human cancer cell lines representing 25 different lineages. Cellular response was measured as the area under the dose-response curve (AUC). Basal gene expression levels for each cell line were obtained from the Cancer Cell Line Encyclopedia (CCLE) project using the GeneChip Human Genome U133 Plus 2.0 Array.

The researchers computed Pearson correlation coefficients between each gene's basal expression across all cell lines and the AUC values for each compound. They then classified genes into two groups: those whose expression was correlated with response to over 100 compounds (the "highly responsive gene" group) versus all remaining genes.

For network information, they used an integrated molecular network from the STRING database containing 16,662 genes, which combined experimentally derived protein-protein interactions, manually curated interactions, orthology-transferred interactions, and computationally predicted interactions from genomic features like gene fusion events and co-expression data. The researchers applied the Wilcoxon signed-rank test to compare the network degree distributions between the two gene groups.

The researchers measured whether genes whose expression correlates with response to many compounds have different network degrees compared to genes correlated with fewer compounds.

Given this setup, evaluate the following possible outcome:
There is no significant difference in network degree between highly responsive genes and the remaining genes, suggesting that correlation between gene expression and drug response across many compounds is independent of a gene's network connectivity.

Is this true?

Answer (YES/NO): NO